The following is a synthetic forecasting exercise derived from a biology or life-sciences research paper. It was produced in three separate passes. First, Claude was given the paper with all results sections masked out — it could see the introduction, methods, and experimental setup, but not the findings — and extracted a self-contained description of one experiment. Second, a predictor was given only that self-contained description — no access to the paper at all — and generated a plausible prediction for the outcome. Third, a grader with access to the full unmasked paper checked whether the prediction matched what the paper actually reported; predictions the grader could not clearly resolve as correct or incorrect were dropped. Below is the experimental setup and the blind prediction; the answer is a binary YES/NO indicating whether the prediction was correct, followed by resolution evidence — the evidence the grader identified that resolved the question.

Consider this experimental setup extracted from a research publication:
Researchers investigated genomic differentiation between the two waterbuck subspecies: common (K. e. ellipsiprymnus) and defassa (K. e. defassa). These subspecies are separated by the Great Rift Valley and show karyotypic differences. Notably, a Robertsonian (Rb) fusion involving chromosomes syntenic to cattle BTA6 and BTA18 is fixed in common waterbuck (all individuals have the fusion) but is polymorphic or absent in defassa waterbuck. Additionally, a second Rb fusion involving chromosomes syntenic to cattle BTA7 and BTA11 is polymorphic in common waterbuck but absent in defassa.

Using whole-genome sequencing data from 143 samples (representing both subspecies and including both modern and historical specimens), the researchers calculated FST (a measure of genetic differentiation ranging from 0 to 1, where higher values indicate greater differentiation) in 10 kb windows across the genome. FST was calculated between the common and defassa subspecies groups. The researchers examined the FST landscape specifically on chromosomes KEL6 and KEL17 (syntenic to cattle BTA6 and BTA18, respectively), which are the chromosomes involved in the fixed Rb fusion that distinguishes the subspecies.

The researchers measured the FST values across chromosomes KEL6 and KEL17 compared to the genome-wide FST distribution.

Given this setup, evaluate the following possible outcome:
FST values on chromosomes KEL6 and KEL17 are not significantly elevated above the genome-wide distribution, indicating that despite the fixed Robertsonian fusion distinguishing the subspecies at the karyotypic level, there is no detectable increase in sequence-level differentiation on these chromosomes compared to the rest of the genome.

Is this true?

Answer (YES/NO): NO